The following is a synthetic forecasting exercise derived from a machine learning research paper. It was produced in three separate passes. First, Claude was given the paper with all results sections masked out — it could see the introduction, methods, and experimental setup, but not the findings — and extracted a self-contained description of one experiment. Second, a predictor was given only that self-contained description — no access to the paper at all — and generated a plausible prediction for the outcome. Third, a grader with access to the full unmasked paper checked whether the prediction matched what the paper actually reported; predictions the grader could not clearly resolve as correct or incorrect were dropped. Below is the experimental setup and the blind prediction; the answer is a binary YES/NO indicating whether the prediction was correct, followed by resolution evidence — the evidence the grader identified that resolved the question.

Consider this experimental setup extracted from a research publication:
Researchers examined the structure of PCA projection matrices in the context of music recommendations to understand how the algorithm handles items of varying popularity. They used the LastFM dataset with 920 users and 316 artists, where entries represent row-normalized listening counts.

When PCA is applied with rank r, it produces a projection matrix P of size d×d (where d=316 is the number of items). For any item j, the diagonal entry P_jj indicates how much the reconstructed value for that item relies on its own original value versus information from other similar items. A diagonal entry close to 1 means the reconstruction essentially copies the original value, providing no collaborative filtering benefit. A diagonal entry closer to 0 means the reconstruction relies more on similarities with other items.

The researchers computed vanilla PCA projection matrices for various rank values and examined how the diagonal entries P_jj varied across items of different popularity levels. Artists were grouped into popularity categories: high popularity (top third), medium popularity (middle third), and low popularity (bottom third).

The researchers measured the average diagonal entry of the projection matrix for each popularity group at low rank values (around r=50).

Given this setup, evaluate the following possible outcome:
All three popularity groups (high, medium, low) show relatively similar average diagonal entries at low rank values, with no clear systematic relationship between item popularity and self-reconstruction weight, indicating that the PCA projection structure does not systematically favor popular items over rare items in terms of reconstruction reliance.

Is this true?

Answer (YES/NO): NO